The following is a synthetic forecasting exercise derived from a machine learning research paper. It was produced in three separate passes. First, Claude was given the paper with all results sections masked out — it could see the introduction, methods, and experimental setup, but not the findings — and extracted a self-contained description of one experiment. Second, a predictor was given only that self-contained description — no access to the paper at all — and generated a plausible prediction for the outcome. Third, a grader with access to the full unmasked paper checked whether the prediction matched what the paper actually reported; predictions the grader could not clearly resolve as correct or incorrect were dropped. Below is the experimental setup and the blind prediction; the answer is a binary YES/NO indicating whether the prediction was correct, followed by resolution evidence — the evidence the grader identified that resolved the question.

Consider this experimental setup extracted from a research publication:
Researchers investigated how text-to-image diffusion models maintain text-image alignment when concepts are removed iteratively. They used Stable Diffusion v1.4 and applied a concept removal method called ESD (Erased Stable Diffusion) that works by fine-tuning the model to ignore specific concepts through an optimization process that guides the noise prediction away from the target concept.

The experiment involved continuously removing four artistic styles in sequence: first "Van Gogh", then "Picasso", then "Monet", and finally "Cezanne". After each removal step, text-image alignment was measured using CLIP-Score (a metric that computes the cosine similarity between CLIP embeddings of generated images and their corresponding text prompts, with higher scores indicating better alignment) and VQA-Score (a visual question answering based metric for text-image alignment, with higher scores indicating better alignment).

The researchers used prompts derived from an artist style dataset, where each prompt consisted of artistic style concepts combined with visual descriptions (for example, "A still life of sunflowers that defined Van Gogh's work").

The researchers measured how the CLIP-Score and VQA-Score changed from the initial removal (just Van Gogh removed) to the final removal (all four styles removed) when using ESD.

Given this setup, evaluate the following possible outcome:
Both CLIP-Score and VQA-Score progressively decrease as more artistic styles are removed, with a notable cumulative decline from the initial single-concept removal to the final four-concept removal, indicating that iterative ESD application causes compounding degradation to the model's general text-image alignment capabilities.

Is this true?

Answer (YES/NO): YES